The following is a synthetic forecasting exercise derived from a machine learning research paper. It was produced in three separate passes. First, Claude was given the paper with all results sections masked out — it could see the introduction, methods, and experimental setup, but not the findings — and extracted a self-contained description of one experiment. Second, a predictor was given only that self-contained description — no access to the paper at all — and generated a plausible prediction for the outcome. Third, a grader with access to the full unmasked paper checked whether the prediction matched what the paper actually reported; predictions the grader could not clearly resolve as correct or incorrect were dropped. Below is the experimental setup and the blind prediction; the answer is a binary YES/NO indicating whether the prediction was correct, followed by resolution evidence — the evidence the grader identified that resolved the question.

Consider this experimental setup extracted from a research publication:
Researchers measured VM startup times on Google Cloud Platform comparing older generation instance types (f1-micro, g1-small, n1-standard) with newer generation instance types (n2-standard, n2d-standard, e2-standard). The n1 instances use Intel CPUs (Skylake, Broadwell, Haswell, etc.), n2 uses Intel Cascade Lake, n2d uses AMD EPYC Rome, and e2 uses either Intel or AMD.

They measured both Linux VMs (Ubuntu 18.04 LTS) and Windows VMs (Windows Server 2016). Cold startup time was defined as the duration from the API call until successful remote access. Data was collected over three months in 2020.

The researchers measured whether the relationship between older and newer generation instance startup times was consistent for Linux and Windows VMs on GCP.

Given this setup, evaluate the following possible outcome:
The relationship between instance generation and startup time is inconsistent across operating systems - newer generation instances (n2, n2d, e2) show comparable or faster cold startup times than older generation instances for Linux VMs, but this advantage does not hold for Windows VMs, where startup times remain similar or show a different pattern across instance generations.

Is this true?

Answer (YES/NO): YES